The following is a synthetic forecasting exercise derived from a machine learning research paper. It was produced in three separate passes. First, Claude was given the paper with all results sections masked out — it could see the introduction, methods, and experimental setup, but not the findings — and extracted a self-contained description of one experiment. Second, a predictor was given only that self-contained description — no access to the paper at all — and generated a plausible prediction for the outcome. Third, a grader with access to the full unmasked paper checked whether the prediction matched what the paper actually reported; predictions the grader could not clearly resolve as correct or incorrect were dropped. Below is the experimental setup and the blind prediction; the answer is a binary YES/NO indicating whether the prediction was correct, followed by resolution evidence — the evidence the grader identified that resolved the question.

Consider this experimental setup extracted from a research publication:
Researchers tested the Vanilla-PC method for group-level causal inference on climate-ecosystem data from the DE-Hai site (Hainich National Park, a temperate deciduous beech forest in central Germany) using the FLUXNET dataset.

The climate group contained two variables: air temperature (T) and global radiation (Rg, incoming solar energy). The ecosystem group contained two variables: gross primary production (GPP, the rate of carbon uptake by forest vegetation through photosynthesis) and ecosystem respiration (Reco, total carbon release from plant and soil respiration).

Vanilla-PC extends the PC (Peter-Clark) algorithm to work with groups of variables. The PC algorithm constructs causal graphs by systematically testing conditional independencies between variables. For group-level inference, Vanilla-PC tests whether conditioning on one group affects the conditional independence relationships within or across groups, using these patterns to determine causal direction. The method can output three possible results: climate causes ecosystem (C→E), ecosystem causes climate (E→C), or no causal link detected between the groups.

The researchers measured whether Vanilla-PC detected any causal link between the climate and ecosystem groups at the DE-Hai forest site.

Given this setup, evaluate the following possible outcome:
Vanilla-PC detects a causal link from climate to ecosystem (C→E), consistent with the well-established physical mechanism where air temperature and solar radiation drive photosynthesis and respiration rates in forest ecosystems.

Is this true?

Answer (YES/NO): NO